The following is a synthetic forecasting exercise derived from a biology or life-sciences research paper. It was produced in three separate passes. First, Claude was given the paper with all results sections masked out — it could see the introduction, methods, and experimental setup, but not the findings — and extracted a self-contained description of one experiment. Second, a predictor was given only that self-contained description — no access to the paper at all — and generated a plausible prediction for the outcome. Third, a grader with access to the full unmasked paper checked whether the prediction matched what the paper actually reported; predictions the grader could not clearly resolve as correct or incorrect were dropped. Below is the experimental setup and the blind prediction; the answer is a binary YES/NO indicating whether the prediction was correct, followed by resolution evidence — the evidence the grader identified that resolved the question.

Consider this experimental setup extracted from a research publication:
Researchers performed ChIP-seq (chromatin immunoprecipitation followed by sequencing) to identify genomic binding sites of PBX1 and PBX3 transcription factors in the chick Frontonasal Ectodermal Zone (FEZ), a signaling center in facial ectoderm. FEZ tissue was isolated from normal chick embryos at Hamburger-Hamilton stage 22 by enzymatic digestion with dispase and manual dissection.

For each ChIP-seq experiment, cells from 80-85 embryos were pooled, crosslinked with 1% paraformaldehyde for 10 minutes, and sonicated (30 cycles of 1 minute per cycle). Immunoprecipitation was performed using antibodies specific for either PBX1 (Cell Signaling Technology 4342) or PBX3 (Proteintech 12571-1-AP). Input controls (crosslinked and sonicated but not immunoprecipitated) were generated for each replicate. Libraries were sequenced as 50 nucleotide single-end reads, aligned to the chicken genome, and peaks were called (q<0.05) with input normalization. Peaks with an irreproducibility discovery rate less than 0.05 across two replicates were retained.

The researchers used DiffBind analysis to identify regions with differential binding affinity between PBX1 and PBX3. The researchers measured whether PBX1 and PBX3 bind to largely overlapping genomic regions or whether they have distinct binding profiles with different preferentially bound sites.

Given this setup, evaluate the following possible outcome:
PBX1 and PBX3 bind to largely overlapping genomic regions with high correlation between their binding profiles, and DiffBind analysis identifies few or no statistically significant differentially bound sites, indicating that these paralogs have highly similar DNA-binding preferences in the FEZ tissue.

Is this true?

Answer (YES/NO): NO